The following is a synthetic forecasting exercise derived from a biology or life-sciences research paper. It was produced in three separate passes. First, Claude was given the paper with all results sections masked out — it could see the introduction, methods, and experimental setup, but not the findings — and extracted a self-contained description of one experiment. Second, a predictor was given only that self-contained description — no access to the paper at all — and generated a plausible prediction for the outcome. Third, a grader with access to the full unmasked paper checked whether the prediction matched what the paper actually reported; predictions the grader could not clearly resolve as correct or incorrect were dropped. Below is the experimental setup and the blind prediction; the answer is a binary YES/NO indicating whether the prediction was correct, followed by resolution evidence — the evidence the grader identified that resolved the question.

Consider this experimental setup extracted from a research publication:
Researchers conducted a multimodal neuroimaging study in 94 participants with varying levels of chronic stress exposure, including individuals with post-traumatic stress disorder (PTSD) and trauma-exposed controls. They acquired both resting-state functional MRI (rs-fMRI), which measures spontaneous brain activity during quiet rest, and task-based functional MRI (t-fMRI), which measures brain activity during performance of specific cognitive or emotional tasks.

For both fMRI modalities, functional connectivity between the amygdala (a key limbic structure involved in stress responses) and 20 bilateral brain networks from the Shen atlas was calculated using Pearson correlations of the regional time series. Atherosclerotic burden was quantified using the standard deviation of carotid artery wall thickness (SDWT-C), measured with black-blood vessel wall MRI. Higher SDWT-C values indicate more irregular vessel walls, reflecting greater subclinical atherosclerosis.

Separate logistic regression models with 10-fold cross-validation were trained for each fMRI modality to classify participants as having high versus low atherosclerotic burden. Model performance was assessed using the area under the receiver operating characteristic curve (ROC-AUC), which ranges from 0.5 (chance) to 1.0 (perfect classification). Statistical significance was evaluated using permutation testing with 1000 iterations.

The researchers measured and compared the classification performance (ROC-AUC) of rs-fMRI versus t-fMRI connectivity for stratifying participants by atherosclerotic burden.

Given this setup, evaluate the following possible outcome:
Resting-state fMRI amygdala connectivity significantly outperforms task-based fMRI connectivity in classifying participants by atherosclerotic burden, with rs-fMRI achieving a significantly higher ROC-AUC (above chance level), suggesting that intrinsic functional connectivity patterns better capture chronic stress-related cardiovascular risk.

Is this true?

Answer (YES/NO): NO